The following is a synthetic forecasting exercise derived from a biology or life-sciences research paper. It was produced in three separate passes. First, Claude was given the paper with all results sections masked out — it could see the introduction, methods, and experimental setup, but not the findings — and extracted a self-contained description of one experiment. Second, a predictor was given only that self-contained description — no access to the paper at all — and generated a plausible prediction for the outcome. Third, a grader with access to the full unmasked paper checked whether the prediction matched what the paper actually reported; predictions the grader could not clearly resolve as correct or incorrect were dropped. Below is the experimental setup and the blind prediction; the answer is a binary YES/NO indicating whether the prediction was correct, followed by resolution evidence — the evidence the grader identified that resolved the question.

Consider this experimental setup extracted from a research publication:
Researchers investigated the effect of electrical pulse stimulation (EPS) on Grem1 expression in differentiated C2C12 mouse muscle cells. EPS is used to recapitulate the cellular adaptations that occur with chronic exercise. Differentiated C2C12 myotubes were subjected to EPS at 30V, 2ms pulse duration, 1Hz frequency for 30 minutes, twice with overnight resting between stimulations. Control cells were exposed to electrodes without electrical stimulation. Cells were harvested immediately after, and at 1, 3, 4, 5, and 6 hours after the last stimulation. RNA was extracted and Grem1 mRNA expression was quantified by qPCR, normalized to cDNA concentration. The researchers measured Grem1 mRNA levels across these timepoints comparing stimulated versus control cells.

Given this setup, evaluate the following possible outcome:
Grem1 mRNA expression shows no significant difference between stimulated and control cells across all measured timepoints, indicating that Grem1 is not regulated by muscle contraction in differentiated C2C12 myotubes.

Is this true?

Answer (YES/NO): NO